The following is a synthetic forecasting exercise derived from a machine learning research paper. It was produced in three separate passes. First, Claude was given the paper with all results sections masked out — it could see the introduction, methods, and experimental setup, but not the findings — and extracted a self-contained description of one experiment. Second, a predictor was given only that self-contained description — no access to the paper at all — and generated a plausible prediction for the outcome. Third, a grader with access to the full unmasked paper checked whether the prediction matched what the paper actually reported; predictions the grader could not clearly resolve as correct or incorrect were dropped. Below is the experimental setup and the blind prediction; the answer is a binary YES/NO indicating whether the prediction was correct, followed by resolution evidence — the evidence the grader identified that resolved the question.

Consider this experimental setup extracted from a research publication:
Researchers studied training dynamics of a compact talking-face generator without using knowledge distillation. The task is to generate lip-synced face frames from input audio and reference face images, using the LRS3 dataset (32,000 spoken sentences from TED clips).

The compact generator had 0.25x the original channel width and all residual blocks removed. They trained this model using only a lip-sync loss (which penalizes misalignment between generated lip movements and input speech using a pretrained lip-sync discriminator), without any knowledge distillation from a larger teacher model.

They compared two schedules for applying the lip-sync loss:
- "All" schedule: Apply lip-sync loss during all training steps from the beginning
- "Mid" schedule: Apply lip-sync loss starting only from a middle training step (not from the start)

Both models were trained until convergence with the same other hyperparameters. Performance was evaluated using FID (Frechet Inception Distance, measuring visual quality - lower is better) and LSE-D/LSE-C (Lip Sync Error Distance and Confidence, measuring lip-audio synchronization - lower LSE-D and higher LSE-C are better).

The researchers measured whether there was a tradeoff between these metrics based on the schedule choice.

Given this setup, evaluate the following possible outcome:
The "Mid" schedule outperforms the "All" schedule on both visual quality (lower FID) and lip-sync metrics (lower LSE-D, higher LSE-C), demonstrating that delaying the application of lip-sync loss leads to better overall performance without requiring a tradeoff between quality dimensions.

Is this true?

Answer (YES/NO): NO